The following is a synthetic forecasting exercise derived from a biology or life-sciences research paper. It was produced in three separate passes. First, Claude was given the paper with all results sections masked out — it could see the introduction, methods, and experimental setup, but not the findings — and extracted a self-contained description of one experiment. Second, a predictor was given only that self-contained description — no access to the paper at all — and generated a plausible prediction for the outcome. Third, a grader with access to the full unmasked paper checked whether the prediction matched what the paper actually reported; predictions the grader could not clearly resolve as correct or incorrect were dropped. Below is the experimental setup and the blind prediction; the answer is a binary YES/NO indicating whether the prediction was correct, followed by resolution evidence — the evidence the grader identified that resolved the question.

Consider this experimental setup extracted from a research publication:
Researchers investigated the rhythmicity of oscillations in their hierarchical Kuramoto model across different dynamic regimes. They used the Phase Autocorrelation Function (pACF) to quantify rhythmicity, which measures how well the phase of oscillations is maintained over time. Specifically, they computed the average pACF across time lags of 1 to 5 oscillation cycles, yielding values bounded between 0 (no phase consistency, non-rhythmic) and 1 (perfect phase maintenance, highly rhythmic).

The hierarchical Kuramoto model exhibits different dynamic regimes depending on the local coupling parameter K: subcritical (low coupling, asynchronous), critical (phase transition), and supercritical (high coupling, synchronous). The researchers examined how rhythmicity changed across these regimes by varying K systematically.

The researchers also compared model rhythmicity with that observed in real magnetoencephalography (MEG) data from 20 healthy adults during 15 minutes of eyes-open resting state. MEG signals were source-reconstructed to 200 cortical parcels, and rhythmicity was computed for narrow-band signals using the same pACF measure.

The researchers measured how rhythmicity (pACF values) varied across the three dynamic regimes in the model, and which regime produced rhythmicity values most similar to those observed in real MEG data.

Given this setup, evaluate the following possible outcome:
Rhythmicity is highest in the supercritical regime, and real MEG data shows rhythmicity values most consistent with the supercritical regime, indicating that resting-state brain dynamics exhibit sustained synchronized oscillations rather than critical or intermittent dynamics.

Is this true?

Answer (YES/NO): NO